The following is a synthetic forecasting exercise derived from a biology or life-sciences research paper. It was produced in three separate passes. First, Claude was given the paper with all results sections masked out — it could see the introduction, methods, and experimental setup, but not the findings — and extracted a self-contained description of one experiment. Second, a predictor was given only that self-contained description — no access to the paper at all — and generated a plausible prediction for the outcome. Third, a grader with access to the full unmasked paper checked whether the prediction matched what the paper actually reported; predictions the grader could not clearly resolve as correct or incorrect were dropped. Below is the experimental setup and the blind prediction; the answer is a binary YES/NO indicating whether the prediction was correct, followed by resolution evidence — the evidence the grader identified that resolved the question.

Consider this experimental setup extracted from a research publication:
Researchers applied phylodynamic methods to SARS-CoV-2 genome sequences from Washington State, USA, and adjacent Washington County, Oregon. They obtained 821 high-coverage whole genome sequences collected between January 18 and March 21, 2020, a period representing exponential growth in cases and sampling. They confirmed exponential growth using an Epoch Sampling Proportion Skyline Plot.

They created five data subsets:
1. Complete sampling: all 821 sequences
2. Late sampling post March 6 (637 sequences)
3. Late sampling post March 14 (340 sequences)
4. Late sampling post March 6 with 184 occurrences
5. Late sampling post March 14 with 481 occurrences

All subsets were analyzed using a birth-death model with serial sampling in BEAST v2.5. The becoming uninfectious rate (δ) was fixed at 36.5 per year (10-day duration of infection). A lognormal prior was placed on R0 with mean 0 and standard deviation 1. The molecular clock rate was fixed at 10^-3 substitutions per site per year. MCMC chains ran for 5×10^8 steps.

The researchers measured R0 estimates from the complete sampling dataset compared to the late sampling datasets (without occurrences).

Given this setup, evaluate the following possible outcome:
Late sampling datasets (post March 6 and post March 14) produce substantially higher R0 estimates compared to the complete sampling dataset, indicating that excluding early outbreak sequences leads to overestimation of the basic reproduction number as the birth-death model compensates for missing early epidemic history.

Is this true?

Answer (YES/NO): YES